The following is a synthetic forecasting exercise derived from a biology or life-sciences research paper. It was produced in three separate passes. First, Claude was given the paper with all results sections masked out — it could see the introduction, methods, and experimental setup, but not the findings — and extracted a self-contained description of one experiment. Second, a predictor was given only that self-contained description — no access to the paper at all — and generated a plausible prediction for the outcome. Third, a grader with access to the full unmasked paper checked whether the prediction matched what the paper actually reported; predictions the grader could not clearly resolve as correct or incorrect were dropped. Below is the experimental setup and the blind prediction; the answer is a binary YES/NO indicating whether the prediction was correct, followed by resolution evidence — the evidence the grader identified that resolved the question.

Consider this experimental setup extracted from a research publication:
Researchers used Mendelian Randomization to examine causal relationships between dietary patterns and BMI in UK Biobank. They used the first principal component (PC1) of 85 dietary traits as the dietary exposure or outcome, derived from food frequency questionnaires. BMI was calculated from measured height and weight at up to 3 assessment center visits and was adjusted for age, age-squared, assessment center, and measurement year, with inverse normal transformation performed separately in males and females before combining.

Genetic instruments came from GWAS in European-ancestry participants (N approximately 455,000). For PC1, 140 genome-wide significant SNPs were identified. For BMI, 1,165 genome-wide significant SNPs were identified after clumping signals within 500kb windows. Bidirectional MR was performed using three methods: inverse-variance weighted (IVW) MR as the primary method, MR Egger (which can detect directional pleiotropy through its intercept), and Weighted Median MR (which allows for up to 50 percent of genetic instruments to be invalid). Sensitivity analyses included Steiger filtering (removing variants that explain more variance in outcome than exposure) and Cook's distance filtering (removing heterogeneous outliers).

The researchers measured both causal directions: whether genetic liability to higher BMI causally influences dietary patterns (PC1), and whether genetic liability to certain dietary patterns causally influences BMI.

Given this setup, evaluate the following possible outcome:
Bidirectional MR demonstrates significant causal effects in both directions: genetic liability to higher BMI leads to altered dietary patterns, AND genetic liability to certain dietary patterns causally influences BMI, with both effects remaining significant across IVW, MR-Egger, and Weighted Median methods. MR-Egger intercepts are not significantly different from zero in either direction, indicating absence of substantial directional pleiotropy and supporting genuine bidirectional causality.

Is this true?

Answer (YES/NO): NO